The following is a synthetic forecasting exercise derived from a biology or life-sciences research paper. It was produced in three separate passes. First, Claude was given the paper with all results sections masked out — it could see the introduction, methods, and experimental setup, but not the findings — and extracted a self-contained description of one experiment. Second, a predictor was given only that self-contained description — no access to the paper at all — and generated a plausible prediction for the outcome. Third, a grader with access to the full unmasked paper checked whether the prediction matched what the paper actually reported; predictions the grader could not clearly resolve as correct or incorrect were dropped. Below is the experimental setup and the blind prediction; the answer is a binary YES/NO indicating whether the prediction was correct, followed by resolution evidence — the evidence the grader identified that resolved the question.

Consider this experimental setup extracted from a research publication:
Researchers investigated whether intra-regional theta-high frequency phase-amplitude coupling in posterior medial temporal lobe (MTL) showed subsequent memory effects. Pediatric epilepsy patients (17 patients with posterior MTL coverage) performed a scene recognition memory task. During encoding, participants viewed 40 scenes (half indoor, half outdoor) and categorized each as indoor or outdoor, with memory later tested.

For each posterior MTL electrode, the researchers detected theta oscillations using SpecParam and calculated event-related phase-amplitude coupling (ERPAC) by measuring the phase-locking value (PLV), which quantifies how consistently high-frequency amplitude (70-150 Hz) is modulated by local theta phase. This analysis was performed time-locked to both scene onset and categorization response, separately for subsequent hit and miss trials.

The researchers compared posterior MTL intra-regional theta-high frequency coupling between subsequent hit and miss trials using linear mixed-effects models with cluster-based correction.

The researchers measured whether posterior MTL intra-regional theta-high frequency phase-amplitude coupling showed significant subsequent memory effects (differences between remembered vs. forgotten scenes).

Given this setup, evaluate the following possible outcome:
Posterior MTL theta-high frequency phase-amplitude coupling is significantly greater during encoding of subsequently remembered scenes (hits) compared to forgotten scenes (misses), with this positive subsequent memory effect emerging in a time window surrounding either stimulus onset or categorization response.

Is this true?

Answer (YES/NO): NO